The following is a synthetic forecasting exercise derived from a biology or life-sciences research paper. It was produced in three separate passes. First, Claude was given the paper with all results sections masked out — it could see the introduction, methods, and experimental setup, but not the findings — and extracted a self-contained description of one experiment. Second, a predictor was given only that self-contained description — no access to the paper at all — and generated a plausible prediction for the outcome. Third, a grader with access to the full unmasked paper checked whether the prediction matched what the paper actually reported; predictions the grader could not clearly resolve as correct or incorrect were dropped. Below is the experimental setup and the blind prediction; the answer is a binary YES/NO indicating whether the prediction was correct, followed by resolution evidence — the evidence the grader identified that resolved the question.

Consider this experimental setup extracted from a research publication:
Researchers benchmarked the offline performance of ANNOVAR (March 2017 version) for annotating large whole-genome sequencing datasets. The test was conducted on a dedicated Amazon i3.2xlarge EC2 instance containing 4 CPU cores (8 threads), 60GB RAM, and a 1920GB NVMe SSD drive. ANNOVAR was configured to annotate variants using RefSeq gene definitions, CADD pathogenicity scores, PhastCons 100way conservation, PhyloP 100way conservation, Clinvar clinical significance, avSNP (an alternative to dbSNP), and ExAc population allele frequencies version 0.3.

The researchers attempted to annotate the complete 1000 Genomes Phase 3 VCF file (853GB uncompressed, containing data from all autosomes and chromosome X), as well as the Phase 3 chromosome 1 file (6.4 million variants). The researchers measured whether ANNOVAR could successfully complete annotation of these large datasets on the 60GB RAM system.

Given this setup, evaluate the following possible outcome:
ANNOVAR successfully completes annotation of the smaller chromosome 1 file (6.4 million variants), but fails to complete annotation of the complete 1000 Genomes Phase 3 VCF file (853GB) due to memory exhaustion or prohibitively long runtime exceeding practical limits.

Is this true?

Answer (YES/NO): NO